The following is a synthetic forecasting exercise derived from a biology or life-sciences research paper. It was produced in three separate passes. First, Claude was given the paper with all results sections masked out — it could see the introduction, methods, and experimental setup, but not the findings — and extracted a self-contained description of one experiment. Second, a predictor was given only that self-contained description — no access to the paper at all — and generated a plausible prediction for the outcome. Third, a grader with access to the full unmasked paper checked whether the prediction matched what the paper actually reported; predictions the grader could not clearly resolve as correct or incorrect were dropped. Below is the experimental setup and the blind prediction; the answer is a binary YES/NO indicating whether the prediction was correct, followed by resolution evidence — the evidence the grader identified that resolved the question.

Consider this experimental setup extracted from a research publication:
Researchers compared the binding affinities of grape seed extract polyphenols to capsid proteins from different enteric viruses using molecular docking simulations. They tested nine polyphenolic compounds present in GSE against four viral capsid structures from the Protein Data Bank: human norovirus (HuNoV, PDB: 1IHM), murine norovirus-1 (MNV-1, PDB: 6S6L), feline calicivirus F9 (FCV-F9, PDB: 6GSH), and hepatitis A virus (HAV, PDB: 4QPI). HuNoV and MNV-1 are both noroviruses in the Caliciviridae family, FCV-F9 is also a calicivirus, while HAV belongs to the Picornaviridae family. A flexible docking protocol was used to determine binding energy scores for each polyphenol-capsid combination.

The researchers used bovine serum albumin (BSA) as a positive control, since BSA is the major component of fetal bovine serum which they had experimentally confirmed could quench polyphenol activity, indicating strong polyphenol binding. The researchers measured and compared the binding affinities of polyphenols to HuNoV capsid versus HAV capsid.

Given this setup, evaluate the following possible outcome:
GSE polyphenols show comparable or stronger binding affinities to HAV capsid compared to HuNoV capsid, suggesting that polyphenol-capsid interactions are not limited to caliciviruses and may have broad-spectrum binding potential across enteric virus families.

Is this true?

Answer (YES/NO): NO